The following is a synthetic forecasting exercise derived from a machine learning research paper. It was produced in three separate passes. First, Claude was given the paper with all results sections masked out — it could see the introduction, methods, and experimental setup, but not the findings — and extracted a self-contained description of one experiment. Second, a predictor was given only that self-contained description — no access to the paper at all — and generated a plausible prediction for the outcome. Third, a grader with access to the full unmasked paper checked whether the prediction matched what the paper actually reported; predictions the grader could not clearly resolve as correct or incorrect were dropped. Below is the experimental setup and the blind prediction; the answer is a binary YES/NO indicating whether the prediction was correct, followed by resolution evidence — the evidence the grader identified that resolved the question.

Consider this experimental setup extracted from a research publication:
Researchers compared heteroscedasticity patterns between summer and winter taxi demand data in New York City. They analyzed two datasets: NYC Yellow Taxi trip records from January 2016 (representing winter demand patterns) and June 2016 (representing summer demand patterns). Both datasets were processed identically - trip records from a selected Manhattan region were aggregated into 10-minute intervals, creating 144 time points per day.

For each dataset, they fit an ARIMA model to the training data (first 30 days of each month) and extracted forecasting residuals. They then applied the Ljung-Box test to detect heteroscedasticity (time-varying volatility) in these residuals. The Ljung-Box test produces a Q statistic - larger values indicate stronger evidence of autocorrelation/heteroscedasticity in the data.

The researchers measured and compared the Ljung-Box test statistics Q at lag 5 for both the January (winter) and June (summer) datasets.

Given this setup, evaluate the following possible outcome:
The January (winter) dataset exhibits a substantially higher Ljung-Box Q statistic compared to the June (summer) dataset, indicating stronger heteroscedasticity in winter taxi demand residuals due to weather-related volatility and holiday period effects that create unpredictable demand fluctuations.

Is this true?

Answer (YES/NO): NO